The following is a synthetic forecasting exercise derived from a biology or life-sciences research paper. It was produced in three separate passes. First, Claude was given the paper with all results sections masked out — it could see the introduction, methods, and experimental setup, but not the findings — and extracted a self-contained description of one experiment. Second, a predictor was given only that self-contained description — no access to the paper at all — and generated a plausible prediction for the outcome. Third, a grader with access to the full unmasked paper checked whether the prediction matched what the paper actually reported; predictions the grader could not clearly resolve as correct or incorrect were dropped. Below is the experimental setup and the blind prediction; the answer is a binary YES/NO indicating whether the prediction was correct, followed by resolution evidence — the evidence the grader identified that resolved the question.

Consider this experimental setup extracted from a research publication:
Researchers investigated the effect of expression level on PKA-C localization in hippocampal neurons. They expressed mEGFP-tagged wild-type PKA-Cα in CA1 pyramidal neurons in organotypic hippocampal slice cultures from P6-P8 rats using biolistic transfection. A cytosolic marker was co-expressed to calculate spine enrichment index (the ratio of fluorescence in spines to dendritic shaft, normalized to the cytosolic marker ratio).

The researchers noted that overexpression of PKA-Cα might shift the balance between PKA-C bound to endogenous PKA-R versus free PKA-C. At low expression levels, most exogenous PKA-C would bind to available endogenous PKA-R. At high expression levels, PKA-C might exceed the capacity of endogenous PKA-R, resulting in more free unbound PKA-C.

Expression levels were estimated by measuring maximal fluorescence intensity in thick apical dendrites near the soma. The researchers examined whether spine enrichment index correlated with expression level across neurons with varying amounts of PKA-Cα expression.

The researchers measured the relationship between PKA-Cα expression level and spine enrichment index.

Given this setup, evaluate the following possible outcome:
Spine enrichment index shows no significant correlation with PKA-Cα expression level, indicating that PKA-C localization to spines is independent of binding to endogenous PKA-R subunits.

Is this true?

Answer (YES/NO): NO